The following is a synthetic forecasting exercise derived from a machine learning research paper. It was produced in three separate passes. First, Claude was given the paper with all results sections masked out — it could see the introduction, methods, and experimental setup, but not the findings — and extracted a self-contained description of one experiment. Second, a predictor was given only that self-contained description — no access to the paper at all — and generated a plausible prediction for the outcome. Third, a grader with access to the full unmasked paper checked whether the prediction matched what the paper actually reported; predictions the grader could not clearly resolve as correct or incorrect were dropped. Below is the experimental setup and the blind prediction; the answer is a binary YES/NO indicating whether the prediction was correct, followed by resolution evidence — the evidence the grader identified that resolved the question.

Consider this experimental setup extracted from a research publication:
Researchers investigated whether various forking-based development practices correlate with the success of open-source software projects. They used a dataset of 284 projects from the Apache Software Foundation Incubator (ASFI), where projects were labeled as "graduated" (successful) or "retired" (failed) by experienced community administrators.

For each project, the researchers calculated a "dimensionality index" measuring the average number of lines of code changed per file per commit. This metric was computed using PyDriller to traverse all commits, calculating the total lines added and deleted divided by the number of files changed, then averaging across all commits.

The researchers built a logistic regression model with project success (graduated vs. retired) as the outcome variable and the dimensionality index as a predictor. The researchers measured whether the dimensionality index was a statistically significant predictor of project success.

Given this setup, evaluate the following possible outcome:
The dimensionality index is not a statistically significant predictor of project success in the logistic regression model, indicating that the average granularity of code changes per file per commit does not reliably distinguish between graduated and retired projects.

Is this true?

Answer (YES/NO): YES